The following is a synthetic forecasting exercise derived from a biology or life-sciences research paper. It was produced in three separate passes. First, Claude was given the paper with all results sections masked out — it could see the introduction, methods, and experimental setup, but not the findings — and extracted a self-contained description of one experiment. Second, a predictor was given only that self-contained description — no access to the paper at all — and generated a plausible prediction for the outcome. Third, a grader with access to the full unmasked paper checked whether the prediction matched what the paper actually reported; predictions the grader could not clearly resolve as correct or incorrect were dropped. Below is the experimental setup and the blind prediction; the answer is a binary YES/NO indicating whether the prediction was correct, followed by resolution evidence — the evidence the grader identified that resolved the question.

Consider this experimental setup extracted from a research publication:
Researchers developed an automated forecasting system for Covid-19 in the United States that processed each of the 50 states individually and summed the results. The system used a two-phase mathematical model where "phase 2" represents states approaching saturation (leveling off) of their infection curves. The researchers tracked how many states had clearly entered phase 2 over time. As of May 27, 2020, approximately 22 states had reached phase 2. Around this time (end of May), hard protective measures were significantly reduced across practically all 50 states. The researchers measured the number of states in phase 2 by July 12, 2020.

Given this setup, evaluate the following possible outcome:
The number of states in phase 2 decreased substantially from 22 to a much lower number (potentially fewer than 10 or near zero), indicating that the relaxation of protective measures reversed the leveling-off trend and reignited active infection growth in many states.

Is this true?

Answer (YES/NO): YES